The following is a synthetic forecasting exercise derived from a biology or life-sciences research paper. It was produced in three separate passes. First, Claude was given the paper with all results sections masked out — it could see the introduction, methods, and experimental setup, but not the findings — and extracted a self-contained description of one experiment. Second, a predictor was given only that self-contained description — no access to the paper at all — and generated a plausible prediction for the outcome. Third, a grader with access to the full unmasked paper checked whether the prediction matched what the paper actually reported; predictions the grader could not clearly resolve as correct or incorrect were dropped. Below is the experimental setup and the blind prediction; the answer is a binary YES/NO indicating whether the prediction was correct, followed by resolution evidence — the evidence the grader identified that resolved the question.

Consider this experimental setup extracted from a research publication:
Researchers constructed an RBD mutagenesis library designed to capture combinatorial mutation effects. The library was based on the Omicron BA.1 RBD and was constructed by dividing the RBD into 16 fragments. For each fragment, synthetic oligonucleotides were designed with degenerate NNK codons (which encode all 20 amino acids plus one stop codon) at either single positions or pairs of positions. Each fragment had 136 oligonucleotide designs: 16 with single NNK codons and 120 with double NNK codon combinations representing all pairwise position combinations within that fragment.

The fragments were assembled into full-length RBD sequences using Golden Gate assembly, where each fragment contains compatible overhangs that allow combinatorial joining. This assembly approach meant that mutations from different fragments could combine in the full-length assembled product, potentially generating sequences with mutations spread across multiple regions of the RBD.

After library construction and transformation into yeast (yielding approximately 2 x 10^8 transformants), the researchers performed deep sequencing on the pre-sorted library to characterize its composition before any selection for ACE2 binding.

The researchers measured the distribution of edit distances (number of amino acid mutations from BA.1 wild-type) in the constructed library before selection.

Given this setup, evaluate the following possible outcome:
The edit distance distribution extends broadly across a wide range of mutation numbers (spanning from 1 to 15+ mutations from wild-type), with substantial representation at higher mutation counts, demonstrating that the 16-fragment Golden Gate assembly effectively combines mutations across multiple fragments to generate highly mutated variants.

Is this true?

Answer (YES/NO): NO